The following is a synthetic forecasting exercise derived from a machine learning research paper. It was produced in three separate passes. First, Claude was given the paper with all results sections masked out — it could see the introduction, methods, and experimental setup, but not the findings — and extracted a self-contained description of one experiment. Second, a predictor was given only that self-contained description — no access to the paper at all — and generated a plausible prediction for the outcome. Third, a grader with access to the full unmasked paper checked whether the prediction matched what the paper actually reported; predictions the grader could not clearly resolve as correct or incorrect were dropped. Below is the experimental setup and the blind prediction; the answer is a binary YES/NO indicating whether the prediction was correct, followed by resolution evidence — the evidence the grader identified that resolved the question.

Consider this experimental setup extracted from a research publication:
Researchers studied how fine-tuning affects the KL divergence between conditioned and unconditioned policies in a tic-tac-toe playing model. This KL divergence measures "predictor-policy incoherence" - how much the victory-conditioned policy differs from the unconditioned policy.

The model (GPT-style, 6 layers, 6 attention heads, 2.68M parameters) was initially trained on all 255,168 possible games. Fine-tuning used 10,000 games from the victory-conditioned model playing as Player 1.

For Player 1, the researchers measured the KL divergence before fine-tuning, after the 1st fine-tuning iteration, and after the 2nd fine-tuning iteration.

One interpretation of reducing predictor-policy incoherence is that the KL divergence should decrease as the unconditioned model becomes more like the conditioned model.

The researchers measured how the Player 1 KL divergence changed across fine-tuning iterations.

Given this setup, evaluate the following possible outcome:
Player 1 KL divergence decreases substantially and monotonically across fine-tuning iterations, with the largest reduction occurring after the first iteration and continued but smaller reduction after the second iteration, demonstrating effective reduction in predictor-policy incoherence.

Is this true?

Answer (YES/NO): NO